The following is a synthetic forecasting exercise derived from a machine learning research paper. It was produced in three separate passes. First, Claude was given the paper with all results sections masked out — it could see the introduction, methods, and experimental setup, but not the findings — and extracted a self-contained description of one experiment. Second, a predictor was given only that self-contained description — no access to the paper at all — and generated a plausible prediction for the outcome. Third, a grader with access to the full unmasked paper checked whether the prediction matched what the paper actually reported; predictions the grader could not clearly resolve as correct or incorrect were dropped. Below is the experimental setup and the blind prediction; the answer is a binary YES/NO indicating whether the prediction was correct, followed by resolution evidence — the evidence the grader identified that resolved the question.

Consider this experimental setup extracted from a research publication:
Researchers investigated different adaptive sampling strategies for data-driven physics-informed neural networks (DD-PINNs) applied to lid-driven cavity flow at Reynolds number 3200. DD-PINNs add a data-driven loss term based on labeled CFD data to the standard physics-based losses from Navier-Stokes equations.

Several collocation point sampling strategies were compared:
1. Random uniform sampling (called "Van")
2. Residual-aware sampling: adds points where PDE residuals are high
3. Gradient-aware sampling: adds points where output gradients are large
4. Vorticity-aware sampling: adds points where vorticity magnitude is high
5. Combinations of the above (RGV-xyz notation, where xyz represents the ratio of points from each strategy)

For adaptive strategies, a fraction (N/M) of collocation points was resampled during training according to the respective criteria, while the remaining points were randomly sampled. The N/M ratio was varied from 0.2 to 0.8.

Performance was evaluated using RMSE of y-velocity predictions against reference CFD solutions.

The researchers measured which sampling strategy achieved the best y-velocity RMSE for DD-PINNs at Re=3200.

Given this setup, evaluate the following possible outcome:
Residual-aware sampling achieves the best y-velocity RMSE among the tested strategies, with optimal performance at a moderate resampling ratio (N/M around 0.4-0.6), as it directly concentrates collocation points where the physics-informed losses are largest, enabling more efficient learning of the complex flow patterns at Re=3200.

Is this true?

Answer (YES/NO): NO